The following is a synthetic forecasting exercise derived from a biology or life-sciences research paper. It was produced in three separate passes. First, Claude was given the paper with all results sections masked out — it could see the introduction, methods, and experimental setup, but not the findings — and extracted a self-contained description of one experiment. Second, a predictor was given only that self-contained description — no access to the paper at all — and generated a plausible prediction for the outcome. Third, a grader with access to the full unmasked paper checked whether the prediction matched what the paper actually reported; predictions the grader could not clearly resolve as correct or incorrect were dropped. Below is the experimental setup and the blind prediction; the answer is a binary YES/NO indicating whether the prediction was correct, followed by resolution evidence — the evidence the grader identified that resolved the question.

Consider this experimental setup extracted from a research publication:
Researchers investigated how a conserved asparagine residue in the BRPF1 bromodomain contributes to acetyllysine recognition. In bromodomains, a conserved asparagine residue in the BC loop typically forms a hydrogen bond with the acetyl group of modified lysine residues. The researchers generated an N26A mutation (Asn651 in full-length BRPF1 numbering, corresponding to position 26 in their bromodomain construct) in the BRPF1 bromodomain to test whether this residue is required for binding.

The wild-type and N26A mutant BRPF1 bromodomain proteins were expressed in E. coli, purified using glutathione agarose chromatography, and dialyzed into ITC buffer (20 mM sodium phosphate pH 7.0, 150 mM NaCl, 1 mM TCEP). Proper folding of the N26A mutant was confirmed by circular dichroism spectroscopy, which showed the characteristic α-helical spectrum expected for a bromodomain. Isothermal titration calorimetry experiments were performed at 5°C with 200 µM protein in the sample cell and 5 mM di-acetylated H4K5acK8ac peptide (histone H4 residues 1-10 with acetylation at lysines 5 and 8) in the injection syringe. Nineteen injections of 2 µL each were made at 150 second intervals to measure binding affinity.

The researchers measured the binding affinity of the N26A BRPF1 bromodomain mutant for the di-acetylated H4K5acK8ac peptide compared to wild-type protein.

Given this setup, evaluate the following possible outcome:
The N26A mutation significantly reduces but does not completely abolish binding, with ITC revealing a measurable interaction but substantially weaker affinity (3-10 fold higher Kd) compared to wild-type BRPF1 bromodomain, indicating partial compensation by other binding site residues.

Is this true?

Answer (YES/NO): NO